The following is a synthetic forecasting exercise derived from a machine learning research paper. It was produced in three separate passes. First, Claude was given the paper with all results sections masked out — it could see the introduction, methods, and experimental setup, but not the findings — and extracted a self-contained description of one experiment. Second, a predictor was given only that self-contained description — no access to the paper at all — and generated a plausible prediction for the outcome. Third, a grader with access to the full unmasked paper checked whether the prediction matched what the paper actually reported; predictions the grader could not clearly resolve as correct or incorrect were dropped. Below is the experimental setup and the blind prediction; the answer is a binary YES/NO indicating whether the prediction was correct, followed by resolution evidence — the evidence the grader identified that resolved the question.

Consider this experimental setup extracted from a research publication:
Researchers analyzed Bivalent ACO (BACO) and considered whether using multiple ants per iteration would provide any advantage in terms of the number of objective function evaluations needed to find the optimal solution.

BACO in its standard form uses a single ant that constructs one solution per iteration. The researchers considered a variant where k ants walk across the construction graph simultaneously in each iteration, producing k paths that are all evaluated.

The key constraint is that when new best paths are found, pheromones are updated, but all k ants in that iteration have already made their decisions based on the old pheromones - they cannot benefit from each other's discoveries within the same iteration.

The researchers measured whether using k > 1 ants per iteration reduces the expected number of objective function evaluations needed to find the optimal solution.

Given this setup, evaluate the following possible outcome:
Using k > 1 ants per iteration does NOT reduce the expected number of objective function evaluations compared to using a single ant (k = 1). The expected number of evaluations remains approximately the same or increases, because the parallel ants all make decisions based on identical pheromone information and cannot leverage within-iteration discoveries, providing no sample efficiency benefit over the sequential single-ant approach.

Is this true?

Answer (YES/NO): YES